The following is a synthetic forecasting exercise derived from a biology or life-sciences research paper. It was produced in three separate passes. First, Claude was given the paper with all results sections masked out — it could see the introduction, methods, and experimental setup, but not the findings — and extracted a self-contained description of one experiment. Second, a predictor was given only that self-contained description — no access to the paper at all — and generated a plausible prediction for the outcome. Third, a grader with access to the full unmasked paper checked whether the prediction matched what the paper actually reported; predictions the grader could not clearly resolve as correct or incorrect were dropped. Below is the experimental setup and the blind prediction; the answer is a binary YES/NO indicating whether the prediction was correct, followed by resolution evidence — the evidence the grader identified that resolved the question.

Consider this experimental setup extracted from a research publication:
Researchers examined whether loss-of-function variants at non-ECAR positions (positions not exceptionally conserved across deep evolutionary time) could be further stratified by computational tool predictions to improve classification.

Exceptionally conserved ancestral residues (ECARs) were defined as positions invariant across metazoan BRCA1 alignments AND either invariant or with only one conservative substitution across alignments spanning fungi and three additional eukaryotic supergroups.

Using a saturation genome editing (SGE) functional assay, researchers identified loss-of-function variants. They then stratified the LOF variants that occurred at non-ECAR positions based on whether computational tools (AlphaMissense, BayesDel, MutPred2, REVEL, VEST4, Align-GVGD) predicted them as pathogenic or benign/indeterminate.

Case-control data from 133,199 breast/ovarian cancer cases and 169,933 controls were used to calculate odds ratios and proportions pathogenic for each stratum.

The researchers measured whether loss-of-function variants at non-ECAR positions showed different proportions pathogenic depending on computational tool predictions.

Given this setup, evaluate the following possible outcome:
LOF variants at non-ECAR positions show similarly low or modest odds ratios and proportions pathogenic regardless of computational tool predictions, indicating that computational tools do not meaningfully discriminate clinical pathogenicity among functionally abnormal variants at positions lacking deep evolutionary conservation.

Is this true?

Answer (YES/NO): NO